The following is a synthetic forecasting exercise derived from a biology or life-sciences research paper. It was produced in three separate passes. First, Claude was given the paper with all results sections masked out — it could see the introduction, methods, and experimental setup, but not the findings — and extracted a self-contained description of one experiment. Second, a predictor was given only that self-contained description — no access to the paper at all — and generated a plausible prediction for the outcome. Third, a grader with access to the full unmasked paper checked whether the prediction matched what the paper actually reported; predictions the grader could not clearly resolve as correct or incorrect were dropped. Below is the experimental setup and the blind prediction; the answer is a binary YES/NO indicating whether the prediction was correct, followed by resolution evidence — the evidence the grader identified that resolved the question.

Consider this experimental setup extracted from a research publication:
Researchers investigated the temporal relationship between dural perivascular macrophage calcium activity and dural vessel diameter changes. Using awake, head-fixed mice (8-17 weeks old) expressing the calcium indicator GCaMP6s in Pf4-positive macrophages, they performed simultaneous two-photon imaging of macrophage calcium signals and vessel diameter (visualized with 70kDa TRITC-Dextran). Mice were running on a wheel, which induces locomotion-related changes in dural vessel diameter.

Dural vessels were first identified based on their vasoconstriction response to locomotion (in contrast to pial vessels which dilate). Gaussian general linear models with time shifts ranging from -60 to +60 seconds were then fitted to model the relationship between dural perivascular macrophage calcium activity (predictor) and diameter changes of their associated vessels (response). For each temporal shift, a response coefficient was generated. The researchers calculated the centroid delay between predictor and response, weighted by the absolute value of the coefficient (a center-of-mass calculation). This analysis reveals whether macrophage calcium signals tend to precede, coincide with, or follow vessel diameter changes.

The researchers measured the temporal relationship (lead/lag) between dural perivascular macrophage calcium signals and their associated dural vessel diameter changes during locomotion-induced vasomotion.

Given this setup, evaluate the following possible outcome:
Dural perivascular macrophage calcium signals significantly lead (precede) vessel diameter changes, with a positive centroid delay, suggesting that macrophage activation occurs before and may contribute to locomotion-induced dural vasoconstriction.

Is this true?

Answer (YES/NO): NO